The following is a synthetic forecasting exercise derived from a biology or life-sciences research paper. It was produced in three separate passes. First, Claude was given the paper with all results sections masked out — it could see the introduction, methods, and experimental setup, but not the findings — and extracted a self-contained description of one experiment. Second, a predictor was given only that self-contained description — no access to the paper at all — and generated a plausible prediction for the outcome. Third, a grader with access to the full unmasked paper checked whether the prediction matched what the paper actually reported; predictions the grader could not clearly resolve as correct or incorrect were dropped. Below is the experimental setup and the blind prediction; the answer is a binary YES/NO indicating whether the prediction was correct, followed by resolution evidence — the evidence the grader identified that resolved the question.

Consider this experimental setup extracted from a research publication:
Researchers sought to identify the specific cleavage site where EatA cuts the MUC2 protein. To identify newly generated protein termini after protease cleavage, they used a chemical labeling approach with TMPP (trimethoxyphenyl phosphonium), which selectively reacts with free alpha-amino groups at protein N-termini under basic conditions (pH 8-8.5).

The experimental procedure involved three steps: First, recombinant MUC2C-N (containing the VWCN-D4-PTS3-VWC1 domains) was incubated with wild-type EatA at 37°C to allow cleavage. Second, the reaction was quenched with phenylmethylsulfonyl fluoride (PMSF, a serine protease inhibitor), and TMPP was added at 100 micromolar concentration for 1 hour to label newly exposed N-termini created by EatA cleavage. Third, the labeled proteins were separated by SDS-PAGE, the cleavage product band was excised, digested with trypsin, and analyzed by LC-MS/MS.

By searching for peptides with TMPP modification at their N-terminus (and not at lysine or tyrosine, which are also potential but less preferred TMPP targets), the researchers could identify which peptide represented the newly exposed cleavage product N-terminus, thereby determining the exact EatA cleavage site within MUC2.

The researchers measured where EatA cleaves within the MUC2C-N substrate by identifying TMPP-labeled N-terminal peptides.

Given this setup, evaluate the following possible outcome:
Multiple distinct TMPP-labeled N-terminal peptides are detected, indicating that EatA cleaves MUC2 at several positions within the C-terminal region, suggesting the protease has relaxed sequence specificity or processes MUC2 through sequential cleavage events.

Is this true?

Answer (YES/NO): NO